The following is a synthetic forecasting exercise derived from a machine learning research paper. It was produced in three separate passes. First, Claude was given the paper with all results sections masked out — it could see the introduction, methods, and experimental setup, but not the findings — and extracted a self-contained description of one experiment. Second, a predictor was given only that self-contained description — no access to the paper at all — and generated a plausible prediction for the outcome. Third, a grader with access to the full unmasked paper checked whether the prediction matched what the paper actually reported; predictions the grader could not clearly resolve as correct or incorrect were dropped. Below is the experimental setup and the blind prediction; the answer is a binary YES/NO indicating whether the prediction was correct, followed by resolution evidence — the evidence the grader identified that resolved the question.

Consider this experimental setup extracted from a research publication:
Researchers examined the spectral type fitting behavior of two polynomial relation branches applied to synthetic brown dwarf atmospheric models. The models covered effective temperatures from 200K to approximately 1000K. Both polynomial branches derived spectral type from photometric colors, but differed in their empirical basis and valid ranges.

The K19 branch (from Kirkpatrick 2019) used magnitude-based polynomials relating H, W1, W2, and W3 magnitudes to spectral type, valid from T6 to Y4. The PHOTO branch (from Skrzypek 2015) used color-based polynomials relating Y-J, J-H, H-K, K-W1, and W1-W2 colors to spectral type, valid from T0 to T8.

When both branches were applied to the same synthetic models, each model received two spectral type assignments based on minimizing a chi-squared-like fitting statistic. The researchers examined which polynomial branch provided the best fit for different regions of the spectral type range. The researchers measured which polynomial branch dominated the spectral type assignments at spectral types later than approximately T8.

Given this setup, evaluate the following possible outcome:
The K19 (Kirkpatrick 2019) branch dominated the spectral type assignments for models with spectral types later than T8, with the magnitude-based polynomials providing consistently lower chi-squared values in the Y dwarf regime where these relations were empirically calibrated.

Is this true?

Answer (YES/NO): YES